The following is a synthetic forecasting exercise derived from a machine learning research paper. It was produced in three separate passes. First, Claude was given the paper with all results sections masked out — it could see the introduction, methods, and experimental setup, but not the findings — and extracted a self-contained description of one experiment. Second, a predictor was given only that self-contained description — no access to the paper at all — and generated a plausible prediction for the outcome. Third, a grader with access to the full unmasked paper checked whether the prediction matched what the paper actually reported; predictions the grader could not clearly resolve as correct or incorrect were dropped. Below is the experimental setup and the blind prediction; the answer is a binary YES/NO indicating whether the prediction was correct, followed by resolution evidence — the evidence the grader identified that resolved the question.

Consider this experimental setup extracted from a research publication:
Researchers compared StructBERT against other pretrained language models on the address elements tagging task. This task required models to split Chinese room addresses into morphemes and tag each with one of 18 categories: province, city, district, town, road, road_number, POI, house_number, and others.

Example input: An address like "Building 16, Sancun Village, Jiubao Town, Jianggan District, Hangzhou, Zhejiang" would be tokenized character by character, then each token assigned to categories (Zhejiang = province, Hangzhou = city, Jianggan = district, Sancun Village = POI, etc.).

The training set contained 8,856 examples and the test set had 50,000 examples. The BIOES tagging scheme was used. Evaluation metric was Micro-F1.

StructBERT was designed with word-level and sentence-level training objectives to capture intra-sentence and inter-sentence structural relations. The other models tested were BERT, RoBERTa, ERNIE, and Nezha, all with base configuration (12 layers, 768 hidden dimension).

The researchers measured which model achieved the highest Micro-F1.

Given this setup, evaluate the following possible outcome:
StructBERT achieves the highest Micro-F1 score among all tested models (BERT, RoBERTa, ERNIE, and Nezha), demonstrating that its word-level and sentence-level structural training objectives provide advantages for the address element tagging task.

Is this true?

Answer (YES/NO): YES